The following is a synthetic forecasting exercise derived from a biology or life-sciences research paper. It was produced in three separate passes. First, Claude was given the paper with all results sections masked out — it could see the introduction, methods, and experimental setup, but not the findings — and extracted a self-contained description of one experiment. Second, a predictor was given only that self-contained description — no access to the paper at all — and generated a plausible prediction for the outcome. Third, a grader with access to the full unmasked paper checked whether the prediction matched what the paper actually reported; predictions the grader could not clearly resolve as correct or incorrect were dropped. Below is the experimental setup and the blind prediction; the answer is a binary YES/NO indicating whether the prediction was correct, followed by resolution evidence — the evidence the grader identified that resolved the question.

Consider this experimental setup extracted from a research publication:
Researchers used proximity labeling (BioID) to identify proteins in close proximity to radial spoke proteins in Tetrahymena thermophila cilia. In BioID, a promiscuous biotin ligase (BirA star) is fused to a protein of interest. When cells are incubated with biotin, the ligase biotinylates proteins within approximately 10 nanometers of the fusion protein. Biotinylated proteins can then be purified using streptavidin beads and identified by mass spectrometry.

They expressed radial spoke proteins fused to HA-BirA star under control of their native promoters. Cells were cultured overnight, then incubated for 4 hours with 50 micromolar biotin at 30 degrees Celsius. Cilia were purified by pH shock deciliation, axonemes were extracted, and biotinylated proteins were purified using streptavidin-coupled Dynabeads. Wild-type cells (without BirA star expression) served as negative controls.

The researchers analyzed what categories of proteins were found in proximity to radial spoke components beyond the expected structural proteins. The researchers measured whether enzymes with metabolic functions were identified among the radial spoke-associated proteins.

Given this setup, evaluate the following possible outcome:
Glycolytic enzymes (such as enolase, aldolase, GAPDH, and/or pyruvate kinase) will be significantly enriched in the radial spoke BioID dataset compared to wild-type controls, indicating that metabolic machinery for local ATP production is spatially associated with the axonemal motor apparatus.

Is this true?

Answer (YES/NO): NO